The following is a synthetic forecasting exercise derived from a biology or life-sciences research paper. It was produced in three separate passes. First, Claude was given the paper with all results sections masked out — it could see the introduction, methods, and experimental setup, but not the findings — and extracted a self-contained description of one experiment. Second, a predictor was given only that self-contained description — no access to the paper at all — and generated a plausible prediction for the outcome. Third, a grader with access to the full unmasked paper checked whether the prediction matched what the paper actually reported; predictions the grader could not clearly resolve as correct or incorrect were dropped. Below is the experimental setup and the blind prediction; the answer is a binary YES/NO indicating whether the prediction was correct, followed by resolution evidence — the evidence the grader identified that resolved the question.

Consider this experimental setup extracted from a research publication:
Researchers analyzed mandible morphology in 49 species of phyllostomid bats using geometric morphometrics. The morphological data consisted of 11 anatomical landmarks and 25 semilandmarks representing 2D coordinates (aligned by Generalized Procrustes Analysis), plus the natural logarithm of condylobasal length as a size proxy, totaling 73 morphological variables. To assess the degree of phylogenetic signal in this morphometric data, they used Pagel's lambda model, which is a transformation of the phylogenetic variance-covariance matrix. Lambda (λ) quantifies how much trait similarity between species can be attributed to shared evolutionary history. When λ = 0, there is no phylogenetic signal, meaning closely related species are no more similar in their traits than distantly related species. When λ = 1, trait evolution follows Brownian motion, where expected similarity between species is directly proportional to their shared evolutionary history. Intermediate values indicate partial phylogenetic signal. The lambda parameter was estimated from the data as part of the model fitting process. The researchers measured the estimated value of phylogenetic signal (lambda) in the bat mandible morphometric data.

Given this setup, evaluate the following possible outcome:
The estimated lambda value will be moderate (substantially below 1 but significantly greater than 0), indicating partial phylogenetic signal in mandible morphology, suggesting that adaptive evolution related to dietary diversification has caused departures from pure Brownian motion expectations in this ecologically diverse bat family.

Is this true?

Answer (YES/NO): NO